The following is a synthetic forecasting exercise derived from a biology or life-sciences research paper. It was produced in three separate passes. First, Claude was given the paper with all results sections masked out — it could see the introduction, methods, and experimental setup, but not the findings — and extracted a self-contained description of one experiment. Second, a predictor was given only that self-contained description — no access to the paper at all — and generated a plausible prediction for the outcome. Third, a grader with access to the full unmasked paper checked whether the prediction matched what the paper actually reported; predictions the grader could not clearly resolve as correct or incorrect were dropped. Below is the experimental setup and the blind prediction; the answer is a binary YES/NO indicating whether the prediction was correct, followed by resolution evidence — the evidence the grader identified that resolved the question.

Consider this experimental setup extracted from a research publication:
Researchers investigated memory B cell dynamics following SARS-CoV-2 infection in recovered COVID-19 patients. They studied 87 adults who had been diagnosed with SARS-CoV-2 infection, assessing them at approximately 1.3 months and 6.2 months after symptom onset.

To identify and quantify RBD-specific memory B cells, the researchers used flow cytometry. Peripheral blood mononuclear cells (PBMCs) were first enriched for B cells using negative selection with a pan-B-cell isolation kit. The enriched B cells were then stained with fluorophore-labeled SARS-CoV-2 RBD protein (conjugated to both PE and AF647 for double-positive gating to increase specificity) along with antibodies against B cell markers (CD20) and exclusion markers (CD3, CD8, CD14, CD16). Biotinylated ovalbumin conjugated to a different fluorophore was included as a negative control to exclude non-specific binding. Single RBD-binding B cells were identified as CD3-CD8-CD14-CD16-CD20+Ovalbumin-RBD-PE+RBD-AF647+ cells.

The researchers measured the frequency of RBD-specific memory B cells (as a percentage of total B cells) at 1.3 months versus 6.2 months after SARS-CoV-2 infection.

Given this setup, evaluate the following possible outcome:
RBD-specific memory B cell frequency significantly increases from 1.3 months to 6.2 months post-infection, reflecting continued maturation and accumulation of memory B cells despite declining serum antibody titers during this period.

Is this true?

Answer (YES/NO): NO